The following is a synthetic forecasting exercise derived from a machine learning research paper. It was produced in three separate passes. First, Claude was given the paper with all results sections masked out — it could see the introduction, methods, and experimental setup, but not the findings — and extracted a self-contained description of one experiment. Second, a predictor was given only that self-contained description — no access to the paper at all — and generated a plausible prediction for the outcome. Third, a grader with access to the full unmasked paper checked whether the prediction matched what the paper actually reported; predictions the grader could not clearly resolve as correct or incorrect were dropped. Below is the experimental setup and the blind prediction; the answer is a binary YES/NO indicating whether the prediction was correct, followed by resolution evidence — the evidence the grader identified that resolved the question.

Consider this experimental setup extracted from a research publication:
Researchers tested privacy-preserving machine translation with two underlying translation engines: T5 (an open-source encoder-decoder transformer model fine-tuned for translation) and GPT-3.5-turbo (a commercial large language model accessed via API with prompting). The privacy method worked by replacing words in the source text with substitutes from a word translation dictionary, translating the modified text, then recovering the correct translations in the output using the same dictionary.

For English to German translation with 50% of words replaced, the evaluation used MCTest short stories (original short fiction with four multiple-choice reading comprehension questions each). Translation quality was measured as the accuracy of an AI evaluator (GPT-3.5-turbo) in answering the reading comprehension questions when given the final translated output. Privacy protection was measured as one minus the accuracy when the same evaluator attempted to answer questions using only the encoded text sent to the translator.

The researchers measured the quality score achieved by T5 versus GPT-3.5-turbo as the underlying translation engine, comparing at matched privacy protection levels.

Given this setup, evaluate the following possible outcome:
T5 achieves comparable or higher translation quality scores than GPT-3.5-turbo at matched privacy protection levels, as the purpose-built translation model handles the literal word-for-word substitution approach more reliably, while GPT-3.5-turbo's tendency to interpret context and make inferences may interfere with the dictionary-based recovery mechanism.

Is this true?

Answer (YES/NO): YES